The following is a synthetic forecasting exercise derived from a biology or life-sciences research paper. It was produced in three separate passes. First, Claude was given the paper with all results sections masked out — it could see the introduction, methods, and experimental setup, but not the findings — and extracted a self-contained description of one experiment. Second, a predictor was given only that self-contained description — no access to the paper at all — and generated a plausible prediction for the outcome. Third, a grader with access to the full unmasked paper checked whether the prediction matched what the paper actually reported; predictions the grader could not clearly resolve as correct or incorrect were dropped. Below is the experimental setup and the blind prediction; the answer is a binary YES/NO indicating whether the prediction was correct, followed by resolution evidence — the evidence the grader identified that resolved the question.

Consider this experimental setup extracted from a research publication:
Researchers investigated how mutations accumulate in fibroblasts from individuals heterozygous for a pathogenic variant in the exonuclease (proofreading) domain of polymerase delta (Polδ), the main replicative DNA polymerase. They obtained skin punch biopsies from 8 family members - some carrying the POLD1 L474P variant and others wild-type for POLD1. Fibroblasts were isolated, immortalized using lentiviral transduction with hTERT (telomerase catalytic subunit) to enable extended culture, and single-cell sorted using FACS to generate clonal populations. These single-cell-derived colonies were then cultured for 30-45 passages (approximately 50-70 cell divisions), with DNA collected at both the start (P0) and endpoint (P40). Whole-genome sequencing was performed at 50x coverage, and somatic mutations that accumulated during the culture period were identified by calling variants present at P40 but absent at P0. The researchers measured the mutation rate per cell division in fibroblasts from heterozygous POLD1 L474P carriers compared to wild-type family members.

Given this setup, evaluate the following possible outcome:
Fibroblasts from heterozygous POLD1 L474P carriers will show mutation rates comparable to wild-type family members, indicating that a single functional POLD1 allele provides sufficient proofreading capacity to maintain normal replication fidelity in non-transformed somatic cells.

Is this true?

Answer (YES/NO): NO